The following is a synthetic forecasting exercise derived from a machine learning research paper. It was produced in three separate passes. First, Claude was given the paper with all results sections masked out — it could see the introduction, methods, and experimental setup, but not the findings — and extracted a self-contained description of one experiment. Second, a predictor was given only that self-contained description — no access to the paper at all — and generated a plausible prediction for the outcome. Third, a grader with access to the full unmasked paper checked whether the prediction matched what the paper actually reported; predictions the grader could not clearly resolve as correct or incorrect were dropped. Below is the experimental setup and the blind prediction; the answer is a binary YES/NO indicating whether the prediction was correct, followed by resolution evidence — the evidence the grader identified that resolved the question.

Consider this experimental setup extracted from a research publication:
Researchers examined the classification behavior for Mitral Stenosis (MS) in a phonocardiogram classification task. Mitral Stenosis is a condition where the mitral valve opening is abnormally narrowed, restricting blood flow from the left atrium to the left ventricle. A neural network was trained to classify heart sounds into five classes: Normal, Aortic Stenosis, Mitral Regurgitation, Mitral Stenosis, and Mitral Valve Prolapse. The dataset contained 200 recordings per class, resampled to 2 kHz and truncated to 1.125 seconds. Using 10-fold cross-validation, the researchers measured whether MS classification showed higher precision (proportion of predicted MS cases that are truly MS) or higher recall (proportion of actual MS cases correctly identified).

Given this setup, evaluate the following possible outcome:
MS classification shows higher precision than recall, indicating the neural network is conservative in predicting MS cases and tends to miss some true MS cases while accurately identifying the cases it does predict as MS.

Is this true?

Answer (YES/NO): YES